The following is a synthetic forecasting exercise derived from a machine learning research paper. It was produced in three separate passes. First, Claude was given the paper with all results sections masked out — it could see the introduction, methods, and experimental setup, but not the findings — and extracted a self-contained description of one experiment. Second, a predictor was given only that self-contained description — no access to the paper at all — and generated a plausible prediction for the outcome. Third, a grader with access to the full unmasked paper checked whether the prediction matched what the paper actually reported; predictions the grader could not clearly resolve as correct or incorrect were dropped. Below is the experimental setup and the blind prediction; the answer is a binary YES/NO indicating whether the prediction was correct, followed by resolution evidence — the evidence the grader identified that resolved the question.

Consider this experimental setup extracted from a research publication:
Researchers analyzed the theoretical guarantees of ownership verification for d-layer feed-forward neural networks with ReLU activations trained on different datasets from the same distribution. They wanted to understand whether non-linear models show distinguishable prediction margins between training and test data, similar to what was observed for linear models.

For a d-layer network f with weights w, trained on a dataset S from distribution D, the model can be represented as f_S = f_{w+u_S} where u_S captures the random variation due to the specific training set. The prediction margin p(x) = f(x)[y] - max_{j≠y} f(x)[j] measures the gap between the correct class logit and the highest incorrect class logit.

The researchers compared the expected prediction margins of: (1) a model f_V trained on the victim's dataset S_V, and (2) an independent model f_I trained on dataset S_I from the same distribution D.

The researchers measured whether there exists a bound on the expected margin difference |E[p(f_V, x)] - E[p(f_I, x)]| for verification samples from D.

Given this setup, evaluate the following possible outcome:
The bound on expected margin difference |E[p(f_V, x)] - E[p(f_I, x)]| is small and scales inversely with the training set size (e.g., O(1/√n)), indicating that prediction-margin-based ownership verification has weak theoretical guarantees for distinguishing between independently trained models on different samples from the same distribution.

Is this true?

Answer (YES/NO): NO